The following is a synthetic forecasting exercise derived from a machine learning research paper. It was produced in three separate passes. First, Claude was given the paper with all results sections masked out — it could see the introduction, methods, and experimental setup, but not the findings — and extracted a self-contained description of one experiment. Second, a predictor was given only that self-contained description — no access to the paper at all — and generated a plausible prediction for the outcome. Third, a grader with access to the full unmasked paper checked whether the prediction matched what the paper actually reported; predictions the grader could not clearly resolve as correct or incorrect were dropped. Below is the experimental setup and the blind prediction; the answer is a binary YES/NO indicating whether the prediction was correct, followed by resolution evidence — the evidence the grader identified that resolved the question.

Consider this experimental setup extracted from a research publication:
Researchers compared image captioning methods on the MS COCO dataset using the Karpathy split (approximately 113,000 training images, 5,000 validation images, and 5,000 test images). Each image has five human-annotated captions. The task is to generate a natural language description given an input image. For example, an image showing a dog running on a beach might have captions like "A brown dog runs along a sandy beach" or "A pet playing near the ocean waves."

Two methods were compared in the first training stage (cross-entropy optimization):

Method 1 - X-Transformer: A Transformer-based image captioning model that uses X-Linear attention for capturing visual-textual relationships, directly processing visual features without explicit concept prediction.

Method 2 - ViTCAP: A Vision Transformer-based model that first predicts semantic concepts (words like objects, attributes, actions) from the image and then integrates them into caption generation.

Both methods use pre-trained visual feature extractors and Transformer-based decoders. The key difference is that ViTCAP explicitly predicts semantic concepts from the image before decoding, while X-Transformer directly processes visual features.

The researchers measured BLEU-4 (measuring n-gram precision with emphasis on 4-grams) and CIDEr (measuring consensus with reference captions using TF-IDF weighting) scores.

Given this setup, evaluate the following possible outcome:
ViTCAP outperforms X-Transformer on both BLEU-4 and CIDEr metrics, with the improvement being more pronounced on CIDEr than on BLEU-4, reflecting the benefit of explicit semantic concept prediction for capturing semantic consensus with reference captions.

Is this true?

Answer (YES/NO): NO